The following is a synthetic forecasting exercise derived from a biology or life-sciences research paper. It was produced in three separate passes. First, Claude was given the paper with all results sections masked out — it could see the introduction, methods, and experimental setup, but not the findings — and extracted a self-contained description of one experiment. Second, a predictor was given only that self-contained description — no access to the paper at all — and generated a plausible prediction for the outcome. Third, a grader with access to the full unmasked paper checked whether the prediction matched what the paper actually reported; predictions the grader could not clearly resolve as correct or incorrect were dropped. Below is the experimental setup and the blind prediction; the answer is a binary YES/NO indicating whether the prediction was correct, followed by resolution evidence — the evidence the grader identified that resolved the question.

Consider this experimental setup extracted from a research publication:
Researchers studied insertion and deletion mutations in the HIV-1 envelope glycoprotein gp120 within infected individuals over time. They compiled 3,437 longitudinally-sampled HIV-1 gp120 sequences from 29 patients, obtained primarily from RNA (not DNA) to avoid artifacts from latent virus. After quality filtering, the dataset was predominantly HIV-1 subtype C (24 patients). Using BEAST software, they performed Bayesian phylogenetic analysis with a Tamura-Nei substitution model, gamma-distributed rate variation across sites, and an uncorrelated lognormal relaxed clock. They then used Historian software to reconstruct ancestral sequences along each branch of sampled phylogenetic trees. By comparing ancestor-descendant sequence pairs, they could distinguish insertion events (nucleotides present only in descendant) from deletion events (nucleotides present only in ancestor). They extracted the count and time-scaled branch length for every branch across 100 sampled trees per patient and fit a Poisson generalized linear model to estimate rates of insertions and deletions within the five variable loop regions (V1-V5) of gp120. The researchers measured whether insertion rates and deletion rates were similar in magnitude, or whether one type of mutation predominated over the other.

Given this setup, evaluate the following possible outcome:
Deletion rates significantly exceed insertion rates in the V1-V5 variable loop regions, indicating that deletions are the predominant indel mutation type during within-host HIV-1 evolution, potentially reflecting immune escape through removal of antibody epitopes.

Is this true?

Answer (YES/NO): YES